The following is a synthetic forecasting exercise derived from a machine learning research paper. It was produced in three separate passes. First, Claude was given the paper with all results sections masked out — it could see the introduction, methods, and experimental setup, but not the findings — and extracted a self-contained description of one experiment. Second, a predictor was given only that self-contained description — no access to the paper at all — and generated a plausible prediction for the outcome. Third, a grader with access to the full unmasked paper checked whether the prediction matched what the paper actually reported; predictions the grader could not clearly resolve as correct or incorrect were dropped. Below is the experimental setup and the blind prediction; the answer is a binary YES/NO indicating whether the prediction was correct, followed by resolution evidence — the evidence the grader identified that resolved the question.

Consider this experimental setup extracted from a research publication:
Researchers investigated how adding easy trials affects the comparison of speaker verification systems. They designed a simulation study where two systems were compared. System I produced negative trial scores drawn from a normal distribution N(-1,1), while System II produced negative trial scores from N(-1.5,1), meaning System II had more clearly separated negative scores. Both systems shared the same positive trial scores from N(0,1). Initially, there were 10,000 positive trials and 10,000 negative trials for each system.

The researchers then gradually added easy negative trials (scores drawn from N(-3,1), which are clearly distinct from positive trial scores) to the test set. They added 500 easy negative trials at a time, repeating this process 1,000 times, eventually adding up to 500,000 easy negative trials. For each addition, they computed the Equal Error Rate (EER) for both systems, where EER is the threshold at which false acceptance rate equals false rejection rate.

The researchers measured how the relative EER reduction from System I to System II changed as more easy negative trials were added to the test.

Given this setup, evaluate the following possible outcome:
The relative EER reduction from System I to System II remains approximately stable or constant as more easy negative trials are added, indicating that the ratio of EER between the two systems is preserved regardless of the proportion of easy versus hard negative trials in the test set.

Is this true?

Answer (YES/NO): NO